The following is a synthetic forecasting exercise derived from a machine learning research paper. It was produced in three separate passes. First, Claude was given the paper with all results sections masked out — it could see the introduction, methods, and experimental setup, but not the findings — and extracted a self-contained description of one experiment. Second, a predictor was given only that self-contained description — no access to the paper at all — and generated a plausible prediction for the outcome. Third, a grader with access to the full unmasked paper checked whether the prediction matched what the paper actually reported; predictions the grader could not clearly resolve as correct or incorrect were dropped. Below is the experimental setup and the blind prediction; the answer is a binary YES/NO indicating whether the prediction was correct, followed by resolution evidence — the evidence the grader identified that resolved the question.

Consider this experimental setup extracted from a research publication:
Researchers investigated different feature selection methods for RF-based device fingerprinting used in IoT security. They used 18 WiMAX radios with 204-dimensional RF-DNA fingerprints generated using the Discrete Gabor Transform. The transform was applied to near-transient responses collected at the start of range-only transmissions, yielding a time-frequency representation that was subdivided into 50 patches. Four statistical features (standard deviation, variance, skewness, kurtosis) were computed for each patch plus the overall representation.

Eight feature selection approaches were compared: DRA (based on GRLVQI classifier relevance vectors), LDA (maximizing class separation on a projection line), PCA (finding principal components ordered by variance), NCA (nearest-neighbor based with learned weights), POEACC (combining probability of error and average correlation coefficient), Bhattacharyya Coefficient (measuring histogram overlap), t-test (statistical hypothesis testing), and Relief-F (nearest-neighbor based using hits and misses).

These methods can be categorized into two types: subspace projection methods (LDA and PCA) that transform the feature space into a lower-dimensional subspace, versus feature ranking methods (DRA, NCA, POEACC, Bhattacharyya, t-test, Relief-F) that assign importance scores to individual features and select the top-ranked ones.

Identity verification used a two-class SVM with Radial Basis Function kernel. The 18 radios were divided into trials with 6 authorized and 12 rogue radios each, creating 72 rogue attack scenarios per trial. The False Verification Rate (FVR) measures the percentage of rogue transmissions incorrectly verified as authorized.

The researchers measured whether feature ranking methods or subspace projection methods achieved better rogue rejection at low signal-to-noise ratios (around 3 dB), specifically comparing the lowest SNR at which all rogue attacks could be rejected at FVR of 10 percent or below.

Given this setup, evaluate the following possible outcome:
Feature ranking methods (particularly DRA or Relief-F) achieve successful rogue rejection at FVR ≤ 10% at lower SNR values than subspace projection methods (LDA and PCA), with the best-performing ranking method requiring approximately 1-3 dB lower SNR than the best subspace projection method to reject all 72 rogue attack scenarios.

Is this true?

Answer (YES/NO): NO